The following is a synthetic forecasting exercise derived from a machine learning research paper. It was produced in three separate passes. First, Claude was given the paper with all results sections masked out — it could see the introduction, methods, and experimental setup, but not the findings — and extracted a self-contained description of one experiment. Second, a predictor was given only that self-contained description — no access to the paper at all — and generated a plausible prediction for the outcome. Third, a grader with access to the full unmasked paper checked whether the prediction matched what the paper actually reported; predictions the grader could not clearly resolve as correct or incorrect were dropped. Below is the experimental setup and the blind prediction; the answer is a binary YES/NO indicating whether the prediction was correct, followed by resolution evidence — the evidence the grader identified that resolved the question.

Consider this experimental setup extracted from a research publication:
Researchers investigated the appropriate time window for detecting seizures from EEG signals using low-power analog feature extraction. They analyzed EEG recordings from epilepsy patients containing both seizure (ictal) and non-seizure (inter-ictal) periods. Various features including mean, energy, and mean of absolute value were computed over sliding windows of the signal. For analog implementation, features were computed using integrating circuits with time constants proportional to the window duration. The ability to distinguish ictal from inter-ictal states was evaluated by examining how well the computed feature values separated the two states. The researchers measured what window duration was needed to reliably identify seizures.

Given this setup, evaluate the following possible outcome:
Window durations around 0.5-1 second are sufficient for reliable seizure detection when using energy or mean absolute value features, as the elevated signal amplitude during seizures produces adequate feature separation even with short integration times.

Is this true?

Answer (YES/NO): NO